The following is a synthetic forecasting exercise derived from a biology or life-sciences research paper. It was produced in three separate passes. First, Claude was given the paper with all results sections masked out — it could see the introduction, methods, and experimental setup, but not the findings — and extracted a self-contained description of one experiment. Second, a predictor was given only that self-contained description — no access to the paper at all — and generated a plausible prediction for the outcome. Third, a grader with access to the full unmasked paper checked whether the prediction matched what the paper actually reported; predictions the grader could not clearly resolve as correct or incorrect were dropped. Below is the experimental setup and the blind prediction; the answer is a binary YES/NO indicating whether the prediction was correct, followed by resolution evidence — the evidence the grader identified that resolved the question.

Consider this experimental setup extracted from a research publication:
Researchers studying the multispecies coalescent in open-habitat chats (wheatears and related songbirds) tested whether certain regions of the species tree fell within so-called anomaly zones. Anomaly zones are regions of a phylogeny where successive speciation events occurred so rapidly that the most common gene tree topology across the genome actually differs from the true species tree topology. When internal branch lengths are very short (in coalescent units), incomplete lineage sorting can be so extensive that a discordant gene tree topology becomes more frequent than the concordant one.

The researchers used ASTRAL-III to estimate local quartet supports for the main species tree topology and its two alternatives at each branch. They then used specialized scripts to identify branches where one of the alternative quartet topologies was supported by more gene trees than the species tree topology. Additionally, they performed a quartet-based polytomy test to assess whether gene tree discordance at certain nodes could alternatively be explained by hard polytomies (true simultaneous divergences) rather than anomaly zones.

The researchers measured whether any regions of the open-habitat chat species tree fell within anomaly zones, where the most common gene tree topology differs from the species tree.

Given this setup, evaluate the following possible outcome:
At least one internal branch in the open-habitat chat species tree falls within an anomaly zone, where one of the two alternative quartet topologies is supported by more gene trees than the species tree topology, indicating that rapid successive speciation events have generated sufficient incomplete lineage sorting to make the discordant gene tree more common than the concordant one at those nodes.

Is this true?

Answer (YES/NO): YES